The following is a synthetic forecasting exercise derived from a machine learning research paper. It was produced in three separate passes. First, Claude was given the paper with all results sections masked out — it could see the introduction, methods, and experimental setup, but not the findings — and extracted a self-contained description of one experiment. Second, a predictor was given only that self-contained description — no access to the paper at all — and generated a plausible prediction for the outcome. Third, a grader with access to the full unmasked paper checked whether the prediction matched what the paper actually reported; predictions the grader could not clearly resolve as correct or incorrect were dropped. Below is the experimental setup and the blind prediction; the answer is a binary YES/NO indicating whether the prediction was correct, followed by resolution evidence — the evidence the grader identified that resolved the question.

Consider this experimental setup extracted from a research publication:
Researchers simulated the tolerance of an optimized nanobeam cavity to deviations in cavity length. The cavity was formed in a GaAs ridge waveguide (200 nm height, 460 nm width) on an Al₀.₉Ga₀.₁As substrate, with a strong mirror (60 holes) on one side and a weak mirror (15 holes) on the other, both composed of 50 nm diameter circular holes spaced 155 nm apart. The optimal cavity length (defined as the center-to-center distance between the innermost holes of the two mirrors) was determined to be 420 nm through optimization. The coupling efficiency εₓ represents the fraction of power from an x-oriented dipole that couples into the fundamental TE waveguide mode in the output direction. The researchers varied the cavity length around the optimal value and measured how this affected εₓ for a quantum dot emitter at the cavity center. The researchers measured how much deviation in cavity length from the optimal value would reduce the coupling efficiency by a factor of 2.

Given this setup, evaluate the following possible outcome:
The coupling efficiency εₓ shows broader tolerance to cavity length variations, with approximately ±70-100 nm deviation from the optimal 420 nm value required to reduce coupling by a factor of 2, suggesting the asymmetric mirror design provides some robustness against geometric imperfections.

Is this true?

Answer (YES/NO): NO